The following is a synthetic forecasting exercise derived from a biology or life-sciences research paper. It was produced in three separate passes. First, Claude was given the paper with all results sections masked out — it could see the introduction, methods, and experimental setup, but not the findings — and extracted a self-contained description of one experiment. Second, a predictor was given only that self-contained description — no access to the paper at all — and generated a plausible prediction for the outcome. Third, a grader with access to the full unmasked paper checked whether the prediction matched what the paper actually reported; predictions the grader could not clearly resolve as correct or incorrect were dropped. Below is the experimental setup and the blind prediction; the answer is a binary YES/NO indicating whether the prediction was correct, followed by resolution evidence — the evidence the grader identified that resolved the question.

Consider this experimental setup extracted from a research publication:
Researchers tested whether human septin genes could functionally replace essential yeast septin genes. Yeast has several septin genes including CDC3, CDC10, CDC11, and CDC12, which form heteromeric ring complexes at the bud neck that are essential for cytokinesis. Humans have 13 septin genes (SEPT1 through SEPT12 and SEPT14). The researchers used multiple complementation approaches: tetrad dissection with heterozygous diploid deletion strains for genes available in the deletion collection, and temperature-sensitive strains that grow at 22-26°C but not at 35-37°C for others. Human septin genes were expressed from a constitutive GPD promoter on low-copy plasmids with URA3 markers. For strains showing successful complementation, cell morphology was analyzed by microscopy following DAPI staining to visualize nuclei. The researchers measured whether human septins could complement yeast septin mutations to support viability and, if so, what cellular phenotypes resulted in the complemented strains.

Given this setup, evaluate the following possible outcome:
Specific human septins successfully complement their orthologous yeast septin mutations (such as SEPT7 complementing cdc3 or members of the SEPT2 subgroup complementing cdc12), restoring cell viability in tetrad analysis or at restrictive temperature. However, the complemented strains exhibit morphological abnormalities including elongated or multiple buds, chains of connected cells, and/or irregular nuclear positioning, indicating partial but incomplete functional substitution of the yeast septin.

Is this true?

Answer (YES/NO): NO